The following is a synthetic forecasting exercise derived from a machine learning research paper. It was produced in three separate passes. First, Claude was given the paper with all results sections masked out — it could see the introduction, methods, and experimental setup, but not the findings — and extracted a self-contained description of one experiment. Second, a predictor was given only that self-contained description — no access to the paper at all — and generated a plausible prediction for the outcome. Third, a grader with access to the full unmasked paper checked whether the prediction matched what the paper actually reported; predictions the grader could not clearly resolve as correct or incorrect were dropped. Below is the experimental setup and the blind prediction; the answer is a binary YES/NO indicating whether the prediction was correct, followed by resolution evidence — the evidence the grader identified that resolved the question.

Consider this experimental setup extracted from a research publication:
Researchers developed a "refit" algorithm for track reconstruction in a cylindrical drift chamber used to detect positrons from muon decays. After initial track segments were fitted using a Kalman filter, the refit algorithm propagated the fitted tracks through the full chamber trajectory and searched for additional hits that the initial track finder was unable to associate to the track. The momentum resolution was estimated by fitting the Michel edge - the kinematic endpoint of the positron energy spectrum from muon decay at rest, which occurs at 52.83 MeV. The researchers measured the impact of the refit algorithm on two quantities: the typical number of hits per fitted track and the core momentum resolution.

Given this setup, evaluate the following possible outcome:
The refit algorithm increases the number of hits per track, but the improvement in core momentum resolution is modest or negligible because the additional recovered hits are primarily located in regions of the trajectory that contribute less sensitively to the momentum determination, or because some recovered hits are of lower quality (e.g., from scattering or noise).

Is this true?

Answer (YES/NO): NO